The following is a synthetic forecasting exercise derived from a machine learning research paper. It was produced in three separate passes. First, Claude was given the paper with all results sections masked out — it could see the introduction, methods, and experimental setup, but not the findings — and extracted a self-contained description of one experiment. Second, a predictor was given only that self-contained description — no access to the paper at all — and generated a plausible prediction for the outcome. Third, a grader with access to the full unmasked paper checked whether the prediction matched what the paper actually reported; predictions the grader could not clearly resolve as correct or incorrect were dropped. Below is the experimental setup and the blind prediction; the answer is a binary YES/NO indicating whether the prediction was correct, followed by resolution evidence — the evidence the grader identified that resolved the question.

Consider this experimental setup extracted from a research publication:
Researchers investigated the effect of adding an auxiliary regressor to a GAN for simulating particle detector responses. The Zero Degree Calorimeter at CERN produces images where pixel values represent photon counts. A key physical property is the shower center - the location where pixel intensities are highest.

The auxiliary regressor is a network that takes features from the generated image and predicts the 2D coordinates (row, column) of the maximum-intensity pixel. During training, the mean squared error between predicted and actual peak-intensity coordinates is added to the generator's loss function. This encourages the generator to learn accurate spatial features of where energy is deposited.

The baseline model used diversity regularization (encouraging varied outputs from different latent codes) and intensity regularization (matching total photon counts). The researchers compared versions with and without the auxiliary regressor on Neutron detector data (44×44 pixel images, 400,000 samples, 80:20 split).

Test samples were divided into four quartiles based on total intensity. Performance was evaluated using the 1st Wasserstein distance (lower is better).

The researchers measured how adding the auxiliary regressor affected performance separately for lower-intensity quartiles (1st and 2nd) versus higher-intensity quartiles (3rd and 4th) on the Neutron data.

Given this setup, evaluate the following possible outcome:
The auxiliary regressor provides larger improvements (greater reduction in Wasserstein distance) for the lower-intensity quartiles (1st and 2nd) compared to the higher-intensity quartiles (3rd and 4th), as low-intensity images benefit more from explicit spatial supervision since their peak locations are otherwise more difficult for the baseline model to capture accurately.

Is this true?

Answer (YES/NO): NO